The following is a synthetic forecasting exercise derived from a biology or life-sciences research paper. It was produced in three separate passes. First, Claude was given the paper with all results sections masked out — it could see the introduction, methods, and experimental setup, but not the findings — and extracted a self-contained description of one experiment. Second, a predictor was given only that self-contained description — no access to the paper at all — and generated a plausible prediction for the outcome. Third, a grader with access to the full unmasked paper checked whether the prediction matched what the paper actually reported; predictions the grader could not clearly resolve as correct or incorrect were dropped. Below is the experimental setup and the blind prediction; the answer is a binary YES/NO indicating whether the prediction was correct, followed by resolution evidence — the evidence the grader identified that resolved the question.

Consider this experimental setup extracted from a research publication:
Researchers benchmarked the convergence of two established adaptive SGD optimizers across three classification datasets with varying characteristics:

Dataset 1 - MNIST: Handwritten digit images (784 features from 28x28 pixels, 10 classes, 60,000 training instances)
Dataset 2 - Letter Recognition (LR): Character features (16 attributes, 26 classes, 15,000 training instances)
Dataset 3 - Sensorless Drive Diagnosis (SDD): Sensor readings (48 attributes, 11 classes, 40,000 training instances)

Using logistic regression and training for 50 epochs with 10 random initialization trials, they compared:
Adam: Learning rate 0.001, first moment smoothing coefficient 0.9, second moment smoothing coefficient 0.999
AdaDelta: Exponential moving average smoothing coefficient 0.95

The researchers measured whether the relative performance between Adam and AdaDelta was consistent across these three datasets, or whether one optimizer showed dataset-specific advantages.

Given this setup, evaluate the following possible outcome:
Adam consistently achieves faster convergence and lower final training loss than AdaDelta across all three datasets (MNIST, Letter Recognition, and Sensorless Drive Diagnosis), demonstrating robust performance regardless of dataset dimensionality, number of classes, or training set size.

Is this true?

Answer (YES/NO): NO